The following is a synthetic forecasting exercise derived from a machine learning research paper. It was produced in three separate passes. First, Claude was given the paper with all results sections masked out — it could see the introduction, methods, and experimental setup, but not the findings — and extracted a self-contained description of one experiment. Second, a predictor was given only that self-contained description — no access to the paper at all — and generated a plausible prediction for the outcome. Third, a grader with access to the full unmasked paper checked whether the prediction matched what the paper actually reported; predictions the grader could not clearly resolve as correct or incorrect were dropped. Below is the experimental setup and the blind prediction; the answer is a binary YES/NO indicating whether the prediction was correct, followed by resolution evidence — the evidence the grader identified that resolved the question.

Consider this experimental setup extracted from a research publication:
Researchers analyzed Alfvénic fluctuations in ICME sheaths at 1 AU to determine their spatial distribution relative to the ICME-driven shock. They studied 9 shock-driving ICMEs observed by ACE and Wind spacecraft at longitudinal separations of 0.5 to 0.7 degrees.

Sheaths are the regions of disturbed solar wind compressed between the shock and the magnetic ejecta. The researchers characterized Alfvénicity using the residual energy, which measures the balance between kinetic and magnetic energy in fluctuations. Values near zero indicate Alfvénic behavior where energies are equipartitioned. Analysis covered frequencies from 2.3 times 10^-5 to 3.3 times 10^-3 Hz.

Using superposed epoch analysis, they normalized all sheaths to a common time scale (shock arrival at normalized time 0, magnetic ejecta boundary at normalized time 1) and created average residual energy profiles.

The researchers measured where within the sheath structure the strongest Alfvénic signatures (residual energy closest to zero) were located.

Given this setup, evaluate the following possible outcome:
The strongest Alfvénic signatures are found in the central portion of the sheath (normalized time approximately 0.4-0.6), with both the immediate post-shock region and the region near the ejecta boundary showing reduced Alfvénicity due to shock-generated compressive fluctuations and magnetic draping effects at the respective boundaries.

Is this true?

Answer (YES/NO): NO